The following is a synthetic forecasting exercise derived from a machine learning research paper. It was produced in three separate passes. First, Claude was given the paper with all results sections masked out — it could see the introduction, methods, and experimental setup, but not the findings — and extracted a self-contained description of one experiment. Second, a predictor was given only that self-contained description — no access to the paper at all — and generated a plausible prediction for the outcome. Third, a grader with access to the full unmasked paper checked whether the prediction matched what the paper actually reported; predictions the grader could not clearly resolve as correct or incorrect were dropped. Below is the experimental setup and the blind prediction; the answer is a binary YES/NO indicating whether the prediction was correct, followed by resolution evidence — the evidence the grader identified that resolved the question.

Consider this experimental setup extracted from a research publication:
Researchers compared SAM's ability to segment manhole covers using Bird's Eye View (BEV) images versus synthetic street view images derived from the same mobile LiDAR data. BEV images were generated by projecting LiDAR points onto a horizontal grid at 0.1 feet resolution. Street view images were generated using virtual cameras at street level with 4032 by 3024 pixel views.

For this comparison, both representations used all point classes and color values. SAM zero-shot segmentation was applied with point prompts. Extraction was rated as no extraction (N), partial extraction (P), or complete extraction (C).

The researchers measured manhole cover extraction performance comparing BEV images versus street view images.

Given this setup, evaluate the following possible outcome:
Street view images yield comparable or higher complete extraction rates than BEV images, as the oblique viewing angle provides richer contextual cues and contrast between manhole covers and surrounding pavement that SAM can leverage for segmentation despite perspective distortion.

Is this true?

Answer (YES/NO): YES